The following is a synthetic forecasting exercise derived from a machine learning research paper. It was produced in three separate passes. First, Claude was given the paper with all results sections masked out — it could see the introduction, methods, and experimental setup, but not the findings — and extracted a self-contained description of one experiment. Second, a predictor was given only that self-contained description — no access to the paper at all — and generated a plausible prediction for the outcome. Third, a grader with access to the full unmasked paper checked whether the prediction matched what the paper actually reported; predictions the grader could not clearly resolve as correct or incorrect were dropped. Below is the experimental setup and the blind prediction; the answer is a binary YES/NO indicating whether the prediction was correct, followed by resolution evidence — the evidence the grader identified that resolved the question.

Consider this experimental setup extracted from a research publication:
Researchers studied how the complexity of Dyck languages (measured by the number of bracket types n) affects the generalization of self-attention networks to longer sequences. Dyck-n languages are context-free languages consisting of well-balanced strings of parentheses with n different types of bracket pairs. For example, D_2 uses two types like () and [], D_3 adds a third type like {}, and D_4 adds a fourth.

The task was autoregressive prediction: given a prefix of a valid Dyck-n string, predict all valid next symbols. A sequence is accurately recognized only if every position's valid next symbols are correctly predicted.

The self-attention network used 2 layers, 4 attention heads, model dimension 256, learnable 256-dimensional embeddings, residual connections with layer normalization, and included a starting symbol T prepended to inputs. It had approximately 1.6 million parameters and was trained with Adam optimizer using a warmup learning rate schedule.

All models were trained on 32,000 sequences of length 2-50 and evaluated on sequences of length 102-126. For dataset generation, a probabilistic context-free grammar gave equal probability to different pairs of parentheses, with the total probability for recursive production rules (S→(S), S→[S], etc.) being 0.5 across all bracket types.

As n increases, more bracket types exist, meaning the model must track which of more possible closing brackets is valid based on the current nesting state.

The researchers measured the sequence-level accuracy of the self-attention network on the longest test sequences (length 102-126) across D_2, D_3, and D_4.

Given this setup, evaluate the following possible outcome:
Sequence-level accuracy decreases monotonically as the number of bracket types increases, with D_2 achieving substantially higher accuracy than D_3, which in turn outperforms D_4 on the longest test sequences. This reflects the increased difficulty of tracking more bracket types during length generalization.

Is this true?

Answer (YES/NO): NO